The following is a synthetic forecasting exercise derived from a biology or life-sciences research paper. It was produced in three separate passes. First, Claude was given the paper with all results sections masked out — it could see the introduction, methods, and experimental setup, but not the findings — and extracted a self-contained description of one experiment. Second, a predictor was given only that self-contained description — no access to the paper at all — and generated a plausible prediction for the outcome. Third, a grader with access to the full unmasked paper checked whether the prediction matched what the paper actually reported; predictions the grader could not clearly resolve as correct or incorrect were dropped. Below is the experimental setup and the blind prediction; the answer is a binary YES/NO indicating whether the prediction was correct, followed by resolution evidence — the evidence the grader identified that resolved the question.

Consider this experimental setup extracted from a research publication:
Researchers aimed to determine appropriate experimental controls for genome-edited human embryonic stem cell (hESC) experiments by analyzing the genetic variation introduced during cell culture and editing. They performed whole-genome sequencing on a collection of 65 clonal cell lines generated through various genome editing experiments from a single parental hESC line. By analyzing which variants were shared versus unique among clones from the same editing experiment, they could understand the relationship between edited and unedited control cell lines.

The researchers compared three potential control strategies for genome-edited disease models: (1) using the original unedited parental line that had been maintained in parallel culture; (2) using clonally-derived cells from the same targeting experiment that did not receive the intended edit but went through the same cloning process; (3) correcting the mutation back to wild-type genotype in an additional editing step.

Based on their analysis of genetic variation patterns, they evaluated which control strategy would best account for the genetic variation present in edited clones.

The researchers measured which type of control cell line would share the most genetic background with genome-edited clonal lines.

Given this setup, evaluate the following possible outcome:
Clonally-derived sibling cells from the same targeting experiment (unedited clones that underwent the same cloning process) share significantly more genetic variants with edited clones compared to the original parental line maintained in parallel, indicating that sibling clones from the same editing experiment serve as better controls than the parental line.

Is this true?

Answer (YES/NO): YES